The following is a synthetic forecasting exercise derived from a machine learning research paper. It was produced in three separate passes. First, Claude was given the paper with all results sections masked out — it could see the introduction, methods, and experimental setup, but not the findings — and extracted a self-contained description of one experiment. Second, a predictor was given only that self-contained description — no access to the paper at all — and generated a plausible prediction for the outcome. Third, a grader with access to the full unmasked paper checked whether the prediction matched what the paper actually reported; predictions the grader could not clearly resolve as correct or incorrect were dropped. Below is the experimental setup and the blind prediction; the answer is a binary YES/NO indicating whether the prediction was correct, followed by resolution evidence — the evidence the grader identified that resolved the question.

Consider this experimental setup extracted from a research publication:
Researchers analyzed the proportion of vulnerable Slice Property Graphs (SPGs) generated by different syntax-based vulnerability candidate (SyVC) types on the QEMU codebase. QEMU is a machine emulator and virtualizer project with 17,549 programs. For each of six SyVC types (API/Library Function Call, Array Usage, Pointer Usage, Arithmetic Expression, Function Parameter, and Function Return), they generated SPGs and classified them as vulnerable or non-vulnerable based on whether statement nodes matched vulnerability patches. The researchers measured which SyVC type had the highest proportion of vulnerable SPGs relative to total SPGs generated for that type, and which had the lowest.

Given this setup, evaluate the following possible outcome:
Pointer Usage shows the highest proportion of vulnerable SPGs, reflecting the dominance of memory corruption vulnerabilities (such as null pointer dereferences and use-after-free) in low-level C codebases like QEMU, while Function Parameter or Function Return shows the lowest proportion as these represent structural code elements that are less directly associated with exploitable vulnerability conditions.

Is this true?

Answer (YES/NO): NO